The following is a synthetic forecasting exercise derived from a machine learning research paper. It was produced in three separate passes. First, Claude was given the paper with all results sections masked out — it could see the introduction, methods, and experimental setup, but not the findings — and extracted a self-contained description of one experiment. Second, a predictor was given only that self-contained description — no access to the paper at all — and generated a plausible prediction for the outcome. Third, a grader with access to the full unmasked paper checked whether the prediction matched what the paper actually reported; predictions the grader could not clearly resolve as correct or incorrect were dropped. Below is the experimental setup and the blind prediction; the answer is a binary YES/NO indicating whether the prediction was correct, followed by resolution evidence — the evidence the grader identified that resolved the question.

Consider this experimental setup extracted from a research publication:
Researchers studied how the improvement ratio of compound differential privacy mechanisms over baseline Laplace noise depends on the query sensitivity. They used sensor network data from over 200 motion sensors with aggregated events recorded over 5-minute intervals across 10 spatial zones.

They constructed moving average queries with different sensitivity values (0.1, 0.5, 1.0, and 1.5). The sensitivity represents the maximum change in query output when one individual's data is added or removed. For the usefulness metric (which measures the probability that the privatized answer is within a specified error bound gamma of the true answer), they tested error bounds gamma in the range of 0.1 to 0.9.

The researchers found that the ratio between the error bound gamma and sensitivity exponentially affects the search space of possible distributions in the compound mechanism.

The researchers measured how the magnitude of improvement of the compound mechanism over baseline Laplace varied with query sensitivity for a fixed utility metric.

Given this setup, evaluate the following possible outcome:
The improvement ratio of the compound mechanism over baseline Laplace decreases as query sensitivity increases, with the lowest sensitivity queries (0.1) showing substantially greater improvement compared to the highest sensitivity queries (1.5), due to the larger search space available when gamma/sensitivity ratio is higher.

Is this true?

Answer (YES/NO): YES